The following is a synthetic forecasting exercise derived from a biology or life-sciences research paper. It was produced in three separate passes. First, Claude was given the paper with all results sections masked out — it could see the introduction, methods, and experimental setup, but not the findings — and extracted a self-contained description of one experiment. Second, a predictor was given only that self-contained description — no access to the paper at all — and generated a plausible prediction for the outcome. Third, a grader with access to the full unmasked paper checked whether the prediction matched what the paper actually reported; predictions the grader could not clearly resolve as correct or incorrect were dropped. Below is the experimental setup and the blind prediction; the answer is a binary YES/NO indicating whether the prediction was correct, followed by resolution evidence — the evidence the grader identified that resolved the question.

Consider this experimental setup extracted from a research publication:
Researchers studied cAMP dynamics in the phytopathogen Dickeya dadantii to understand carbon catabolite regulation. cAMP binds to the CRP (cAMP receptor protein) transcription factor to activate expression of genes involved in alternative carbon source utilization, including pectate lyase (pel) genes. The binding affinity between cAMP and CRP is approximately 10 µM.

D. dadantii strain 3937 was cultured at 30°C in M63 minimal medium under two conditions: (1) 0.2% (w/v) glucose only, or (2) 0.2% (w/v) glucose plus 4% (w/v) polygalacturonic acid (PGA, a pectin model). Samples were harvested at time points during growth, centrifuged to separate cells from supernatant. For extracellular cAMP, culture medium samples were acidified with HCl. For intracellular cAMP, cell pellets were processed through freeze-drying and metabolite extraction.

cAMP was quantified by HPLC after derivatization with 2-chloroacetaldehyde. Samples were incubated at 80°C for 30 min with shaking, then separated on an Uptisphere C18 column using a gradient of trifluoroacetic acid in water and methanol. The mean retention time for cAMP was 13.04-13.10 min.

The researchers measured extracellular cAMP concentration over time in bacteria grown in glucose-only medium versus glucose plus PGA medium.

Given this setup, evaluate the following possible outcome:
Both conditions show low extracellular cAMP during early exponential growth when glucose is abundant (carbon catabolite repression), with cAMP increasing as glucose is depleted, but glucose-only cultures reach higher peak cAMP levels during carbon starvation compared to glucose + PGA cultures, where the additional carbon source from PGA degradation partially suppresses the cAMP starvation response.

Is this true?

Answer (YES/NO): NO